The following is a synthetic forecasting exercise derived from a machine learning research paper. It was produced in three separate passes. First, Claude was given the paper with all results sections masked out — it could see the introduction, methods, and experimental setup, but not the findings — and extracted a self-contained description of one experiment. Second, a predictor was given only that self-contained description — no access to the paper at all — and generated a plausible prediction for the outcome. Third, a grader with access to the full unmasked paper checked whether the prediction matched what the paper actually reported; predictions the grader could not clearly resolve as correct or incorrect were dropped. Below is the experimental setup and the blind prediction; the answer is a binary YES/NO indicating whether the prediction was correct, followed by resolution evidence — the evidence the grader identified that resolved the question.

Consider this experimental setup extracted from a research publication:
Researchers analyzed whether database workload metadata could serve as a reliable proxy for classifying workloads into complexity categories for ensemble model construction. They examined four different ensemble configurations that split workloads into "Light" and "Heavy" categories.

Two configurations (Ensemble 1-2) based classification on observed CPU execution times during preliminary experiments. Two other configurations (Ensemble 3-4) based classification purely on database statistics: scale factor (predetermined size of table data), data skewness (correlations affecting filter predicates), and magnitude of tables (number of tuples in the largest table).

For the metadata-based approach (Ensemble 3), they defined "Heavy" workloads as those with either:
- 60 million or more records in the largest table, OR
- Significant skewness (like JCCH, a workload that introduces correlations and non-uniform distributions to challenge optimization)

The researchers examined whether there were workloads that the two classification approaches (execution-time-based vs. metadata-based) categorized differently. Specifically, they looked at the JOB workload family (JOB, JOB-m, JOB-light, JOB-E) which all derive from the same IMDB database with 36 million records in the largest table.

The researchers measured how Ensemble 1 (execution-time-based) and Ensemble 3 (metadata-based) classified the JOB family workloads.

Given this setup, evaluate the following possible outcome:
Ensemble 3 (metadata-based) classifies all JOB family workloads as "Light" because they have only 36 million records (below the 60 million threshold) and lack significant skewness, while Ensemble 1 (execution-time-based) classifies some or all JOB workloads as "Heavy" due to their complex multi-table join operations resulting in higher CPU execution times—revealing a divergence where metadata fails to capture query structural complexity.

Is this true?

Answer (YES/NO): YES